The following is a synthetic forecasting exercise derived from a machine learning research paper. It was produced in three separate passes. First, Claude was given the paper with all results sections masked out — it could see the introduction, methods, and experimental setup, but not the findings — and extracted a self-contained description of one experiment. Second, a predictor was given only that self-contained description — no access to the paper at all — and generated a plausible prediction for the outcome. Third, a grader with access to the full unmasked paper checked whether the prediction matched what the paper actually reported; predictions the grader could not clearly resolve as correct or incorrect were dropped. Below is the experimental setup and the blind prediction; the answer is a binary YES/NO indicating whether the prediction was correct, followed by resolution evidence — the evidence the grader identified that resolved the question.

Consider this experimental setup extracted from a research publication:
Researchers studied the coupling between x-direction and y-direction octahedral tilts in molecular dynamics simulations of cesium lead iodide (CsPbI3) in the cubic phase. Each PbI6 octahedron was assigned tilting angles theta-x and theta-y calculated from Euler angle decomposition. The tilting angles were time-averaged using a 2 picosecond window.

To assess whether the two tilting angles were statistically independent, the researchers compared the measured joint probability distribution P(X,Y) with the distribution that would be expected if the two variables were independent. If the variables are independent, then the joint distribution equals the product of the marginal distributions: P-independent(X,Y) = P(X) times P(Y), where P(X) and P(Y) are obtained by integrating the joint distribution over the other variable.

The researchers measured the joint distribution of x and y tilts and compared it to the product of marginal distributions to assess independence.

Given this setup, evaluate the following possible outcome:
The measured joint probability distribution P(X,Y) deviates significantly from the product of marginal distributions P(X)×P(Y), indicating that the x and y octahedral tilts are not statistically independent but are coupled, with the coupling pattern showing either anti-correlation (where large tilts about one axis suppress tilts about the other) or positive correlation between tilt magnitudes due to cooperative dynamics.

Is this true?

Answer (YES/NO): YES